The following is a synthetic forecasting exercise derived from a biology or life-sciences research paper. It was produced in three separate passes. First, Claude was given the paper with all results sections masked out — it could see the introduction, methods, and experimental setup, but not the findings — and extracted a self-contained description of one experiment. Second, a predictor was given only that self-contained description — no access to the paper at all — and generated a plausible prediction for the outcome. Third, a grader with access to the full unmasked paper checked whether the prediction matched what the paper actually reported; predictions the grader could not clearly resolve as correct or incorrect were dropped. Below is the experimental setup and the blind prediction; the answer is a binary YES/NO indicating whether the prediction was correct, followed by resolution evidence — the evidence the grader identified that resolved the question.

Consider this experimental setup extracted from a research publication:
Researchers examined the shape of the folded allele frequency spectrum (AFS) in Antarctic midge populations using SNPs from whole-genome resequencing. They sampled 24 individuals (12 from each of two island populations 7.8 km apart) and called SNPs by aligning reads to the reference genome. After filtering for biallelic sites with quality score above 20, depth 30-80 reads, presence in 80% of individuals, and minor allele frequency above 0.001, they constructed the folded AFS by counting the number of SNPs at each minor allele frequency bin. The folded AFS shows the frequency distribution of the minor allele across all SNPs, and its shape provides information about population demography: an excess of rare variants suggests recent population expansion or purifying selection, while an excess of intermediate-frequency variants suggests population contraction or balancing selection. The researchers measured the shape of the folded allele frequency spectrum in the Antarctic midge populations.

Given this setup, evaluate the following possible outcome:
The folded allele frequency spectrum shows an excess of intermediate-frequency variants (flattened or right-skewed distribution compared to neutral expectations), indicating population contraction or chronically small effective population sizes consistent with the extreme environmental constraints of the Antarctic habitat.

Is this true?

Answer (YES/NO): YES